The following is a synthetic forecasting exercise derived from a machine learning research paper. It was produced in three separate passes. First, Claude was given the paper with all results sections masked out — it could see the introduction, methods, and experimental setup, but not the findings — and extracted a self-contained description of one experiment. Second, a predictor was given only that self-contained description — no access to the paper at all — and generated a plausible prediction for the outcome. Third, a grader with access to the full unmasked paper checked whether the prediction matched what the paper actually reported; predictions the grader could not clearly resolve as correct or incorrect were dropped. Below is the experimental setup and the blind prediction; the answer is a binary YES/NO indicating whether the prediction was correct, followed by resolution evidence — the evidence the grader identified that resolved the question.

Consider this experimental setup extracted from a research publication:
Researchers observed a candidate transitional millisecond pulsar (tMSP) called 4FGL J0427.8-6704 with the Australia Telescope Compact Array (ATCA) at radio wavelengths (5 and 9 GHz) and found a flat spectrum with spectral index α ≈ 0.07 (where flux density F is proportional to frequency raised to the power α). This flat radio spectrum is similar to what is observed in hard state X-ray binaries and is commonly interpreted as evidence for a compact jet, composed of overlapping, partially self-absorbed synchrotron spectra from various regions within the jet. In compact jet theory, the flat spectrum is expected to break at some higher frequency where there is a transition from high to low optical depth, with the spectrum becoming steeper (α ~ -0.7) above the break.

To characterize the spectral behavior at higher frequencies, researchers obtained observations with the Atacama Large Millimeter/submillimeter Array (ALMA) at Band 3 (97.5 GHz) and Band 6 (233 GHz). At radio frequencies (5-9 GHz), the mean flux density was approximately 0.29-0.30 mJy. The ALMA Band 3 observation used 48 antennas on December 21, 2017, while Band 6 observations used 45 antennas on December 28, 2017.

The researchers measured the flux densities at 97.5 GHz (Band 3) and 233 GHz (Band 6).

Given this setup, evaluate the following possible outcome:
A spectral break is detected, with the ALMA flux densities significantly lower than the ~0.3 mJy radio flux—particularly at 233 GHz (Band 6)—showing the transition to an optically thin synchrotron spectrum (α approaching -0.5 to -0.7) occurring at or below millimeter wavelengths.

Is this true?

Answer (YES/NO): NO